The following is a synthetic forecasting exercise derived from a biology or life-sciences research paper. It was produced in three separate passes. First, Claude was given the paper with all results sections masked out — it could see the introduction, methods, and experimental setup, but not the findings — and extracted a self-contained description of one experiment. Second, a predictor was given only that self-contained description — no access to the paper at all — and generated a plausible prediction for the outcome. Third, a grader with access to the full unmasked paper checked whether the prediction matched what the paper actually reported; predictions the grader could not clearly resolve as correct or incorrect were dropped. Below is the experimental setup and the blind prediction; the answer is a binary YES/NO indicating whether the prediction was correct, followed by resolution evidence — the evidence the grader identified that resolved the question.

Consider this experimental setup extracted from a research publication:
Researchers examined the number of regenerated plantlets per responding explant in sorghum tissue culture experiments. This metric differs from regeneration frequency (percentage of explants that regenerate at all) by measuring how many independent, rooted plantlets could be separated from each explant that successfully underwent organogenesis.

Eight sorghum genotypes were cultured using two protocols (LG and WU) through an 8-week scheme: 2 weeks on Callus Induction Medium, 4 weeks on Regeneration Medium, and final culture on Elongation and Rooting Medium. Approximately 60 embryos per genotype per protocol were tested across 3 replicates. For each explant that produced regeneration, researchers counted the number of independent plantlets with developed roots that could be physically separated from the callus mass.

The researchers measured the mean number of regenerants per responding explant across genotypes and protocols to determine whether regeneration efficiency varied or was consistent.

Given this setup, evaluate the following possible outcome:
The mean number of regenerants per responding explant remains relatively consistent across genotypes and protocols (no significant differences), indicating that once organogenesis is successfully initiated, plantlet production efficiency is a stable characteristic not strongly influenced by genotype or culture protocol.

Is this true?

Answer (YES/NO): NO